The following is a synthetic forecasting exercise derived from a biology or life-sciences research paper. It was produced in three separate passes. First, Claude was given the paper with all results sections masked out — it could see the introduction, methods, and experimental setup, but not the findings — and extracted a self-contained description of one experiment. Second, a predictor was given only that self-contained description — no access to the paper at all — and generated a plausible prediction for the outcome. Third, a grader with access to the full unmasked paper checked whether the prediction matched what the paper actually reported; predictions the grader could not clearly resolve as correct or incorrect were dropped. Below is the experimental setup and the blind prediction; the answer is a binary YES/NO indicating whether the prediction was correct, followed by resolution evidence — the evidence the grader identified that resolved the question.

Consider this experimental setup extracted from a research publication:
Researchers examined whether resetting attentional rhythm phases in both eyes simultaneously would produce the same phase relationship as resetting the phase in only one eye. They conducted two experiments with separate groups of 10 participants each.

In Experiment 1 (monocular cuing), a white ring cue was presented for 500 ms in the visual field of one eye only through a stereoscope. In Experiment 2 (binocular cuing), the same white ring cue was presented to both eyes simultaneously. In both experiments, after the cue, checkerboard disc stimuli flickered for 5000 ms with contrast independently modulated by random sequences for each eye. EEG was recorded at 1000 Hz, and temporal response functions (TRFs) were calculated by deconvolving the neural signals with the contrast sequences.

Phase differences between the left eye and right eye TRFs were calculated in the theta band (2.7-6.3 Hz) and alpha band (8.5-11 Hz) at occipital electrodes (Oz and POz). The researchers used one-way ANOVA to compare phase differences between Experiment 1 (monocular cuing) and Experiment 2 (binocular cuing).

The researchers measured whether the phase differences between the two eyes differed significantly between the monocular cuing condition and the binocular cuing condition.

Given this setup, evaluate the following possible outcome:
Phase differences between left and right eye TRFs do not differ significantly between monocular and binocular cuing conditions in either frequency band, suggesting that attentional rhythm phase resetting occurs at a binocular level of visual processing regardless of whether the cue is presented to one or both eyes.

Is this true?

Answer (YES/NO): YES